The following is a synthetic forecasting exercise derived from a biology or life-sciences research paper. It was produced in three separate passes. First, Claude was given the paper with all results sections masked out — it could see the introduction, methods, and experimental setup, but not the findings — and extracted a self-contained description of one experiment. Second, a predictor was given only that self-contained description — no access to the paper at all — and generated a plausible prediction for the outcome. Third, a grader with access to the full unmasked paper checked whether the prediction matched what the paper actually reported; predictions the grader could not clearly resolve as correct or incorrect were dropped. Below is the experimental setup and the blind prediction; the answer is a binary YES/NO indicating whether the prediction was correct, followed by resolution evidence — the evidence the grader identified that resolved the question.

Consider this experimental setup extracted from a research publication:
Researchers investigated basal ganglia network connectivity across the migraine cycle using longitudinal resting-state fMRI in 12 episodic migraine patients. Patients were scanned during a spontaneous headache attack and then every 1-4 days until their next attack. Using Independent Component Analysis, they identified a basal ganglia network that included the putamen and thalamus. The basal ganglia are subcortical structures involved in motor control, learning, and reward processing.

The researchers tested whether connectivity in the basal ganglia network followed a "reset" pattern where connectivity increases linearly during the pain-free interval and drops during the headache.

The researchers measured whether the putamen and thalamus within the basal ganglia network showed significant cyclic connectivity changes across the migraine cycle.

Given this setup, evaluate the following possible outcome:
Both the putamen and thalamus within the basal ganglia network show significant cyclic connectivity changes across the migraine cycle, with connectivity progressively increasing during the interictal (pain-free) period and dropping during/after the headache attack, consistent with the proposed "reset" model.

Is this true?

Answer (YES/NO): YES